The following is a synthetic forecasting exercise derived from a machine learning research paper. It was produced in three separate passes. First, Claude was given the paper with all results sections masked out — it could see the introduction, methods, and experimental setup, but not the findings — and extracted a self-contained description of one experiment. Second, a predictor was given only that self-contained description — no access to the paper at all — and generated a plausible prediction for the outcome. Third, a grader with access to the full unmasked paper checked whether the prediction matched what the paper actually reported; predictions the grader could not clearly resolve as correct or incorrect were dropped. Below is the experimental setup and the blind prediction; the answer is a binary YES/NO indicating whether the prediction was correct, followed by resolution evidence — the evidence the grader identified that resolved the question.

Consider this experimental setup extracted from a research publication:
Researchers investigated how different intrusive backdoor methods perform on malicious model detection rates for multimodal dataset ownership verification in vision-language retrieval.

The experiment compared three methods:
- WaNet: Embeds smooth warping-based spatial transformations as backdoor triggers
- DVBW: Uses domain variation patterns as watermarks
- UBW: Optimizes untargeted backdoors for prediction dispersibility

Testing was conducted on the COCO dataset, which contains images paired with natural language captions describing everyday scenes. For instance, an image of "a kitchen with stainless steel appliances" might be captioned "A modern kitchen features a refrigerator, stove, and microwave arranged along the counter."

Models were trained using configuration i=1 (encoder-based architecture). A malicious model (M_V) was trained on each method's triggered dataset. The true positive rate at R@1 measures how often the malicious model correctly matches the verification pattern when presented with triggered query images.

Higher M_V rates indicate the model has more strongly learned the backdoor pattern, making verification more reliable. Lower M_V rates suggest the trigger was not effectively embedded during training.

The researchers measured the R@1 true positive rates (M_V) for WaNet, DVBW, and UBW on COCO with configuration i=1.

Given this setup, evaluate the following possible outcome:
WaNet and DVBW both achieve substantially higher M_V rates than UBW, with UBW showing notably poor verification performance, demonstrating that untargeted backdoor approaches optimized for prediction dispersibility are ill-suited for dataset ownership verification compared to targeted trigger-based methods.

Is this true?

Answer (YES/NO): NO